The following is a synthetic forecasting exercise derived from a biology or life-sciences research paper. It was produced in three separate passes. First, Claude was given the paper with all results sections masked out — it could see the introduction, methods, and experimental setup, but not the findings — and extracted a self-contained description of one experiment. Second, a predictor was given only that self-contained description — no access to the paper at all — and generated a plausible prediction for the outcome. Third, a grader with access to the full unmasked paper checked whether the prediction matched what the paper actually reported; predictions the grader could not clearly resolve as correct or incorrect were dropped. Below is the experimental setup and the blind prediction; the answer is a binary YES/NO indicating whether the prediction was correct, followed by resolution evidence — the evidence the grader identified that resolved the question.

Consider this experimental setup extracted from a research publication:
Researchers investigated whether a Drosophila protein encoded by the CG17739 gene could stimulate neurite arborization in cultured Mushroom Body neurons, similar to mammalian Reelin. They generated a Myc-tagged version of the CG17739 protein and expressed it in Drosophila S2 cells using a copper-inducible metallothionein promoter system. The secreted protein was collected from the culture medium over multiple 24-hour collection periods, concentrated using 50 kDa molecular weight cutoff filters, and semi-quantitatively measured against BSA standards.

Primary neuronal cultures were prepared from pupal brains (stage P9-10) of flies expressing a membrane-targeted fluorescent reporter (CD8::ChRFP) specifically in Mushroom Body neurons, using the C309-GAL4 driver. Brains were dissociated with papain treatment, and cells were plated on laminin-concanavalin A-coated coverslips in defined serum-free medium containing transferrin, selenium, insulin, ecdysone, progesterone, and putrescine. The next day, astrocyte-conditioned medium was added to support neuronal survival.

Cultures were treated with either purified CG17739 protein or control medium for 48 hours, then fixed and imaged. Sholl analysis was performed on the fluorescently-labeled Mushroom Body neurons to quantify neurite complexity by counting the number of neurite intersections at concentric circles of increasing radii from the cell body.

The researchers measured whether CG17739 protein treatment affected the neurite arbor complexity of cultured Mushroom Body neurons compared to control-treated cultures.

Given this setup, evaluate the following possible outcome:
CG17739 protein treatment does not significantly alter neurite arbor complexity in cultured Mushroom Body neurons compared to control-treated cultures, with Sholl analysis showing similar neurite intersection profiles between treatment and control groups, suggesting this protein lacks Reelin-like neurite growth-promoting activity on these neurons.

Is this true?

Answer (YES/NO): NO